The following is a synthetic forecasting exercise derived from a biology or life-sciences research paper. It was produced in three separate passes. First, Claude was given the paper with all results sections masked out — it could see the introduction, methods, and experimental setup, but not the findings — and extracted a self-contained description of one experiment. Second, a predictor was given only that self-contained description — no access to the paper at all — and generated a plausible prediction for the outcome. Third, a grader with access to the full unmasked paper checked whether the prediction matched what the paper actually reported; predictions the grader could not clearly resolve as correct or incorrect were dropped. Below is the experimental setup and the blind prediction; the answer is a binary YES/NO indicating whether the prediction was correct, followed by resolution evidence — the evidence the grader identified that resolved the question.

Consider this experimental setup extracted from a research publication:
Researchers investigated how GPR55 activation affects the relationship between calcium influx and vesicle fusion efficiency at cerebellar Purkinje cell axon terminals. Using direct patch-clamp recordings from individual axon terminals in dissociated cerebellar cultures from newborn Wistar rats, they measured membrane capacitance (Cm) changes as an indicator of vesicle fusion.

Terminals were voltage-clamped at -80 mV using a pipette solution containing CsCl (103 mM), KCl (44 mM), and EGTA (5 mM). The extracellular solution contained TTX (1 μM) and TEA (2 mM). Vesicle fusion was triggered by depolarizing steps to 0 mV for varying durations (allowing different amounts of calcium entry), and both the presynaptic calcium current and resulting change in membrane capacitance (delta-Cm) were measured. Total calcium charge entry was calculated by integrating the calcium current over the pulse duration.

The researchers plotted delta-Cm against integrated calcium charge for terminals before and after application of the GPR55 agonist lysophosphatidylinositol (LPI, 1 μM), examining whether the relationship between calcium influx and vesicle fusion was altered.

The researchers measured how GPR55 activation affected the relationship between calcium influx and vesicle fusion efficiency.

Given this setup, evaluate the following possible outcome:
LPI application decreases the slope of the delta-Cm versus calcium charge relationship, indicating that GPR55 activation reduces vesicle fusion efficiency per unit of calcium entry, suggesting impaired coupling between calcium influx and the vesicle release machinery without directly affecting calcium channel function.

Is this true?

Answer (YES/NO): YES